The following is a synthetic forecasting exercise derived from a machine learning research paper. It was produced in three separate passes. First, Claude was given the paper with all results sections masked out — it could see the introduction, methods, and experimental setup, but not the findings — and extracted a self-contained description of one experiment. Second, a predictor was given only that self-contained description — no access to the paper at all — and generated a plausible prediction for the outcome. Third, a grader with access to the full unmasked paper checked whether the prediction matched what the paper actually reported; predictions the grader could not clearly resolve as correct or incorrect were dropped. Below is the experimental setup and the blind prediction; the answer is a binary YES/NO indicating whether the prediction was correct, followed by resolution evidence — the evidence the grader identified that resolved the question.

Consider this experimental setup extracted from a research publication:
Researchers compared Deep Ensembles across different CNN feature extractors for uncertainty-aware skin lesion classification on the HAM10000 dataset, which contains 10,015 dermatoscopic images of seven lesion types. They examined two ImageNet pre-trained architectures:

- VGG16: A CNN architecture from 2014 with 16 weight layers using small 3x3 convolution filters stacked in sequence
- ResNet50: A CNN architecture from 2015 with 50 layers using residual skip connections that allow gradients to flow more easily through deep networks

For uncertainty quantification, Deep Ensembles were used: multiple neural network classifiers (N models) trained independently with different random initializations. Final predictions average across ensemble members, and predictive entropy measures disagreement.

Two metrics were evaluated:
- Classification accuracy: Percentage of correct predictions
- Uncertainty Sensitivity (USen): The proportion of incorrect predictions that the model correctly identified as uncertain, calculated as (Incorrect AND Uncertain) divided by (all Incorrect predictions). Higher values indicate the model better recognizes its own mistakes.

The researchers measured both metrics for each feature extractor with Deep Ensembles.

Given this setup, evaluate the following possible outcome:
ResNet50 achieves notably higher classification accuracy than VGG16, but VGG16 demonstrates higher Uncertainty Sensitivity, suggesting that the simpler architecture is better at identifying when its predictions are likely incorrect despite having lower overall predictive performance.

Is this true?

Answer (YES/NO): YES